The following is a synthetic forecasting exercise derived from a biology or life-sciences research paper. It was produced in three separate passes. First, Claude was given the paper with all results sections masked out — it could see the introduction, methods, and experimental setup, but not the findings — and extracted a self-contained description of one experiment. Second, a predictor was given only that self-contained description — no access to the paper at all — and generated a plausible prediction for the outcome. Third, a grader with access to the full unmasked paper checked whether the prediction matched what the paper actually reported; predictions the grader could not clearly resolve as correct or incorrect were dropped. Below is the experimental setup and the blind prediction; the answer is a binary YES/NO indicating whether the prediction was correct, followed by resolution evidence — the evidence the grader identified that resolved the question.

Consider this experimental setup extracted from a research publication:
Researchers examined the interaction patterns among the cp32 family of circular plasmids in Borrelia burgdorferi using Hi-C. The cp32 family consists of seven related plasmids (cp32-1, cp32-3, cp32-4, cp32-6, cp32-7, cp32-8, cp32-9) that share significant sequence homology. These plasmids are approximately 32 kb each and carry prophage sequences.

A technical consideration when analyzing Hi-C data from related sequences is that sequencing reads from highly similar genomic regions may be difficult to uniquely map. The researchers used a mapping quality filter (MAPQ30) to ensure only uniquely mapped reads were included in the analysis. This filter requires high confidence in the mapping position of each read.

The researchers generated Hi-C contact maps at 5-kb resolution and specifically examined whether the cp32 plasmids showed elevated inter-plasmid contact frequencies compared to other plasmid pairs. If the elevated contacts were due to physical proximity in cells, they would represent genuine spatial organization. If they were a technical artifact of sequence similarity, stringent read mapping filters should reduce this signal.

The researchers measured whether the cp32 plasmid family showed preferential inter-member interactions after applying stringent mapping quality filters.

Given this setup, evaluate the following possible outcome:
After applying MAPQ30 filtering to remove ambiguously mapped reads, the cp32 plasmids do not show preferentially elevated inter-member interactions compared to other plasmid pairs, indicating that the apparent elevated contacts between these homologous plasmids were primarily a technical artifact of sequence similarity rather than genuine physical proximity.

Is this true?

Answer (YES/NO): NO